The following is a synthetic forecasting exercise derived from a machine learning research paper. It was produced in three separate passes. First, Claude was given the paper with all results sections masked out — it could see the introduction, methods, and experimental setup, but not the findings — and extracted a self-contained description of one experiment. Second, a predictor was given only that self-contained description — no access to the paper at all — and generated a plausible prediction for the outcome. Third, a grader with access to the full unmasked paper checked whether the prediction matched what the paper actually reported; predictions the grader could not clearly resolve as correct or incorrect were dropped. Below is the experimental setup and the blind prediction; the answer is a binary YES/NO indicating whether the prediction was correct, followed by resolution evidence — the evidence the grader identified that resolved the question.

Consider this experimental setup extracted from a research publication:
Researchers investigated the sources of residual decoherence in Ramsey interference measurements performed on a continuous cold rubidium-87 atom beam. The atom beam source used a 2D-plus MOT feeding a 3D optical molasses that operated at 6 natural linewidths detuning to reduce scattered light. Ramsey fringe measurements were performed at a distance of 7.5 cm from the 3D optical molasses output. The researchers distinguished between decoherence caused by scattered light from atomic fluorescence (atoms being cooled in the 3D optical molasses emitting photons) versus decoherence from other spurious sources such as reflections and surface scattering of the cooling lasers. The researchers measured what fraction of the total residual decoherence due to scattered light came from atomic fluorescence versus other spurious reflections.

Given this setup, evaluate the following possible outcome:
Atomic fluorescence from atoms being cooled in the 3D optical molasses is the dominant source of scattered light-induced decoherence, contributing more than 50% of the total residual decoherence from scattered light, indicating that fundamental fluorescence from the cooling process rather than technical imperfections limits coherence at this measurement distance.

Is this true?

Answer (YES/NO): NO